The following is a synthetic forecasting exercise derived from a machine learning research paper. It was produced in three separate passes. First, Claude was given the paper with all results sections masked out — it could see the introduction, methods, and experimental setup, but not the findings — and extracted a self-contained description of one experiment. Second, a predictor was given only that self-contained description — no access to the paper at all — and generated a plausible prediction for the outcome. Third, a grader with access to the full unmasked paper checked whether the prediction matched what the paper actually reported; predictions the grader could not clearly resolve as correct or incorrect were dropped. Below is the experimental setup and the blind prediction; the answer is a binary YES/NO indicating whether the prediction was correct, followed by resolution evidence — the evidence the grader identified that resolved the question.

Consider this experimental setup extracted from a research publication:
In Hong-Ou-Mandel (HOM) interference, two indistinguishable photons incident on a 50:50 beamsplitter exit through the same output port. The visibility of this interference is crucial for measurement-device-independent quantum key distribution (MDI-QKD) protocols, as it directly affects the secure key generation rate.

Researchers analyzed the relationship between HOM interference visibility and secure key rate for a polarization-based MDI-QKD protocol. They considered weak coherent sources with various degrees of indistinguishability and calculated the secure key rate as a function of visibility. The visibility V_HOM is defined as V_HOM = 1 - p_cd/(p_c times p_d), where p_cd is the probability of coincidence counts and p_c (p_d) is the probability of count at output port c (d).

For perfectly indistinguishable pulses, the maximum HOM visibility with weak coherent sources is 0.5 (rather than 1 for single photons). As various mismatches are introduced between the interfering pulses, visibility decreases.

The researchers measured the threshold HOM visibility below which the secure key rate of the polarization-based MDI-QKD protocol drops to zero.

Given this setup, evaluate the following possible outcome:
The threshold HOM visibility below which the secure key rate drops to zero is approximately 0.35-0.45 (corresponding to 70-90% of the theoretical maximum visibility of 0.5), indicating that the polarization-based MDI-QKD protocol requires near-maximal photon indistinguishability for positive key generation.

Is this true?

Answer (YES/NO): YES